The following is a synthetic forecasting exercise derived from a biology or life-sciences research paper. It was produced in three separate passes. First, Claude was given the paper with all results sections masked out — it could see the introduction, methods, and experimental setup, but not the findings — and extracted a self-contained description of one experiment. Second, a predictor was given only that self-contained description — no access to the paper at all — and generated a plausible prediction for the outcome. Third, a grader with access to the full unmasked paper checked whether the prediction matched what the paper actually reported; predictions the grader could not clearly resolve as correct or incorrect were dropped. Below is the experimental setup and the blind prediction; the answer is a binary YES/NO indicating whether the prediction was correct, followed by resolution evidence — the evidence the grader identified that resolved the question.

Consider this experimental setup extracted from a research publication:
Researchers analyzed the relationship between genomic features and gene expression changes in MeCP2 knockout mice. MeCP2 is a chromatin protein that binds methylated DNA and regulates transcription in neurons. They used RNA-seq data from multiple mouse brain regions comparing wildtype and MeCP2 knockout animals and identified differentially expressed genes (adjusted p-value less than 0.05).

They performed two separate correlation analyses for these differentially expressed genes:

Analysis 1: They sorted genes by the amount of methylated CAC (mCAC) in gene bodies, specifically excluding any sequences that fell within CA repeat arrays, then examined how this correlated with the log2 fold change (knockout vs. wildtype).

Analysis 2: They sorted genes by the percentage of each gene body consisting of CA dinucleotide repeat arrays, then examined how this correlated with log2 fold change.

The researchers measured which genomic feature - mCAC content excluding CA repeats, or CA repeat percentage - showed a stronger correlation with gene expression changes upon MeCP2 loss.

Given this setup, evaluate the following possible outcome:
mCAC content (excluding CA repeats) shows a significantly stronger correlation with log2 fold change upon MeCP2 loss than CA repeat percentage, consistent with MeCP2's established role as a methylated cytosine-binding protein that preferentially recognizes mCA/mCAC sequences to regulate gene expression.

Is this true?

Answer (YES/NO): YES